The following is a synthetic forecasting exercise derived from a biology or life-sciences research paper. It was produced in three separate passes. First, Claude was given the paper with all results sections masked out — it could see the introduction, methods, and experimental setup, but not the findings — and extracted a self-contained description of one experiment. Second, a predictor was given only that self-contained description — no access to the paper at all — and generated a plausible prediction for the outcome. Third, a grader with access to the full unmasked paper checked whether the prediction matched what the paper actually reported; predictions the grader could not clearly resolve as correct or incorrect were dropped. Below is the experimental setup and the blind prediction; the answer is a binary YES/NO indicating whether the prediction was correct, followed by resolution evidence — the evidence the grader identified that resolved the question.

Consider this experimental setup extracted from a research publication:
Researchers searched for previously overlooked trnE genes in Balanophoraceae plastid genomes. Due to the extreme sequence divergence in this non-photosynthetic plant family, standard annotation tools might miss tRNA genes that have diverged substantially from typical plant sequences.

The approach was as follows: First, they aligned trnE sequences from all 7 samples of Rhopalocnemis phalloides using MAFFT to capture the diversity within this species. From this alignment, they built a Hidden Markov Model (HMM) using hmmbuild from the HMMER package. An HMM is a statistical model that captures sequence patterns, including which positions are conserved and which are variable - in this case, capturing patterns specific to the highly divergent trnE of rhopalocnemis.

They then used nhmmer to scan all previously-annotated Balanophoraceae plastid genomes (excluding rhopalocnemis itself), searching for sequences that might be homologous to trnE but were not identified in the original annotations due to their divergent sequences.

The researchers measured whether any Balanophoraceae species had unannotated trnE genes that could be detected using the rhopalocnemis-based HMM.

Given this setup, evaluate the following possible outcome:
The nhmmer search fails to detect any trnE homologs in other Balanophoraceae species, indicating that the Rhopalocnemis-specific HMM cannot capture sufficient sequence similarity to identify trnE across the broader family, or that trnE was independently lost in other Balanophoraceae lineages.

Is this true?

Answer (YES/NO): NO